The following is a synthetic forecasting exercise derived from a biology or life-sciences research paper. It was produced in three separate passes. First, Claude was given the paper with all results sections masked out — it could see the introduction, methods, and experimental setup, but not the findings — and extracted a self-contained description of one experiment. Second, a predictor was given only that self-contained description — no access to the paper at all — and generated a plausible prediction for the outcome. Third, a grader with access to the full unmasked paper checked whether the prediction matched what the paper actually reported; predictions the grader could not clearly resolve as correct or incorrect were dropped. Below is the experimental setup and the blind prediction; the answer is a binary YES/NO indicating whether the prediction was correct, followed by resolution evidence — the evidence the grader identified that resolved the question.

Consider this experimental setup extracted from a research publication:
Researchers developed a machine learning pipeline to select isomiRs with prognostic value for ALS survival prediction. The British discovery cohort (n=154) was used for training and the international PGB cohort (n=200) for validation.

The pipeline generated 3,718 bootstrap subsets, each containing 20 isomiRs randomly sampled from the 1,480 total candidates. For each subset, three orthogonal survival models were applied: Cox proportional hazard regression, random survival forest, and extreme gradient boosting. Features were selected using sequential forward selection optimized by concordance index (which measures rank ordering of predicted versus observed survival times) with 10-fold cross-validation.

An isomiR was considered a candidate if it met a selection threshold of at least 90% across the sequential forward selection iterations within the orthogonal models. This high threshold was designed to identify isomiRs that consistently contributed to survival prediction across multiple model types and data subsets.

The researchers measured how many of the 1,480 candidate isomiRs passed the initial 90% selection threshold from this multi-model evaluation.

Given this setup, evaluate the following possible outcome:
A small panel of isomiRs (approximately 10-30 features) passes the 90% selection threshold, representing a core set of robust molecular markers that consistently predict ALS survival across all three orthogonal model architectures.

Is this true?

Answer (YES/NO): NO